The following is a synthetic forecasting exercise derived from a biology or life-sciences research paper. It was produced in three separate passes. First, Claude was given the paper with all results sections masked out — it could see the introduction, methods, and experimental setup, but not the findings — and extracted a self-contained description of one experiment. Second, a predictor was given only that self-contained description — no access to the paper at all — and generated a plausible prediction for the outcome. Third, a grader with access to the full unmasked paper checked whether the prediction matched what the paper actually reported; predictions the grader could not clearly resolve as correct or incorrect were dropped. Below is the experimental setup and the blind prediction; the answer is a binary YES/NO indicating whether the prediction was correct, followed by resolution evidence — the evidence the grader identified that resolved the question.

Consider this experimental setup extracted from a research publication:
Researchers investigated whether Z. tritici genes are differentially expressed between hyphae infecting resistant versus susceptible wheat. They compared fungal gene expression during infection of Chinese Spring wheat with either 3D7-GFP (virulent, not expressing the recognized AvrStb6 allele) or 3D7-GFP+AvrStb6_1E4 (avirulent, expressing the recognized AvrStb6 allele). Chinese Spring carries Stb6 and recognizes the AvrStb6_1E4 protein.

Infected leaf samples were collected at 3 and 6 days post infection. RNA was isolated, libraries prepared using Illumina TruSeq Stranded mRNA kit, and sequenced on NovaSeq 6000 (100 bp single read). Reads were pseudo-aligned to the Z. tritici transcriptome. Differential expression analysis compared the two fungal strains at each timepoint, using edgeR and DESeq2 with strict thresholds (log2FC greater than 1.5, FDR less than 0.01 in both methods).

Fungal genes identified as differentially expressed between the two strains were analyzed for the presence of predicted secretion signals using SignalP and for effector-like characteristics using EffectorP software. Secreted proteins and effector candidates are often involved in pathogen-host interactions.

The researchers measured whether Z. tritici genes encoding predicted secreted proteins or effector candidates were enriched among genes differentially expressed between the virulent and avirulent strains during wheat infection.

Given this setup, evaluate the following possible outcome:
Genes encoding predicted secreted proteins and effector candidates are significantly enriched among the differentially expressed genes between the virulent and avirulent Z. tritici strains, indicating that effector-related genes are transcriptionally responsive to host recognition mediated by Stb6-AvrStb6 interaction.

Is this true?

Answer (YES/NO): NO